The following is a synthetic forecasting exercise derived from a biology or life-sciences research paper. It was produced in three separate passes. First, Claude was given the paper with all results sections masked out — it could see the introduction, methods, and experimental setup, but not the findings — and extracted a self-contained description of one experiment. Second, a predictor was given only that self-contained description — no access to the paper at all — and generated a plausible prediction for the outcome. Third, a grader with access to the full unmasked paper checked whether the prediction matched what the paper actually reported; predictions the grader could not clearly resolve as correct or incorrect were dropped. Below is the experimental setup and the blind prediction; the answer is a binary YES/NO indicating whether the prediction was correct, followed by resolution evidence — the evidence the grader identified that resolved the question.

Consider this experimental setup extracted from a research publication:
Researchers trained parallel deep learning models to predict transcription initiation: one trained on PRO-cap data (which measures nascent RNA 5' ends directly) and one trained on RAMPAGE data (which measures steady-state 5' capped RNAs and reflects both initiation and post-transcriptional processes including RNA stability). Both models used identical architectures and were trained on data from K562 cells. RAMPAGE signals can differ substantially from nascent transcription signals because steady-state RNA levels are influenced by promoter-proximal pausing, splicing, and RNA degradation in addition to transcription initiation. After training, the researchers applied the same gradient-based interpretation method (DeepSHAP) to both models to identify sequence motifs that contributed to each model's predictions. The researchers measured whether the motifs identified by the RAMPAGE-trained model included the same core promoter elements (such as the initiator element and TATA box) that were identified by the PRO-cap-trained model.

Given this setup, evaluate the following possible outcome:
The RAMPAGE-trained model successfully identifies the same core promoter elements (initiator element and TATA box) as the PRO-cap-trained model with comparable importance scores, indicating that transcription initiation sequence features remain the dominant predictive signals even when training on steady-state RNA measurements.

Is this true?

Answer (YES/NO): NO